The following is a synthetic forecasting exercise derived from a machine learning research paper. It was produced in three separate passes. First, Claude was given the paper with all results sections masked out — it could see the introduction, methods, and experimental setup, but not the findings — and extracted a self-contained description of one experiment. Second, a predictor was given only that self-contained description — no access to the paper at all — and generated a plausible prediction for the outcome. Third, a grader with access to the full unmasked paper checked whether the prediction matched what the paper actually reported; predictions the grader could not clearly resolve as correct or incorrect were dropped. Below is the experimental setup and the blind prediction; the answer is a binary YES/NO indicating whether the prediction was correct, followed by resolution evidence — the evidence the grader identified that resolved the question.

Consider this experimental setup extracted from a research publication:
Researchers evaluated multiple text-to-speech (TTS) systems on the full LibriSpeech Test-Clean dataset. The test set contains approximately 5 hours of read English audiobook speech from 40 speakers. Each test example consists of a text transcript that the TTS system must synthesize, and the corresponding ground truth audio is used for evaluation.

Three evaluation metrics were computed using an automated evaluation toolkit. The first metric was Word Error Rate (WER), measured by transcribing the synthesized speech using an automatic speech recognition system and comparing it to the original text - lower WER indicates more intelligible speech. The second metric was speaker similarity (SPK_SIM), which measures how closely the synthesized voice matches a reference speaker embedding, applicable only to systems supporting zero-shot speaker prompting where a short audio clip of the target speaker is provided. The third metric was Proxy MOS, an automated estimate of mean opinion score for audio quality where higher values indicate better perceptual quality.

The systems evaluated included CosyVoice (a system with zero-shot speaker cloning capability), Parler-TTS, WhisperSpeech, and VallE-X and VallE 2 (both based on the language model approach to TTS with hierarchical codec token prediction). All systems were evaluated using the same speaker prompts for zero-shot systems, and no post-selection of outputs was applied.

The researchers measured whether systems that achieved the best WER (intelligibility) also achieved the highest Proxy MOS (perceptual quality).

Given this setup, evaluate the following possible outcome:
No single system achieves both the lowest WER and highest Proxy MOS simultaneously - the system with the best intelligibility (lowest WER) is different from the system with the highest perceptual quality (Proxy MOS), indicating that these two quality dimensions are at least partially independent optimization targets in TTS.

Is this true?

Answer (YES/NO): YES